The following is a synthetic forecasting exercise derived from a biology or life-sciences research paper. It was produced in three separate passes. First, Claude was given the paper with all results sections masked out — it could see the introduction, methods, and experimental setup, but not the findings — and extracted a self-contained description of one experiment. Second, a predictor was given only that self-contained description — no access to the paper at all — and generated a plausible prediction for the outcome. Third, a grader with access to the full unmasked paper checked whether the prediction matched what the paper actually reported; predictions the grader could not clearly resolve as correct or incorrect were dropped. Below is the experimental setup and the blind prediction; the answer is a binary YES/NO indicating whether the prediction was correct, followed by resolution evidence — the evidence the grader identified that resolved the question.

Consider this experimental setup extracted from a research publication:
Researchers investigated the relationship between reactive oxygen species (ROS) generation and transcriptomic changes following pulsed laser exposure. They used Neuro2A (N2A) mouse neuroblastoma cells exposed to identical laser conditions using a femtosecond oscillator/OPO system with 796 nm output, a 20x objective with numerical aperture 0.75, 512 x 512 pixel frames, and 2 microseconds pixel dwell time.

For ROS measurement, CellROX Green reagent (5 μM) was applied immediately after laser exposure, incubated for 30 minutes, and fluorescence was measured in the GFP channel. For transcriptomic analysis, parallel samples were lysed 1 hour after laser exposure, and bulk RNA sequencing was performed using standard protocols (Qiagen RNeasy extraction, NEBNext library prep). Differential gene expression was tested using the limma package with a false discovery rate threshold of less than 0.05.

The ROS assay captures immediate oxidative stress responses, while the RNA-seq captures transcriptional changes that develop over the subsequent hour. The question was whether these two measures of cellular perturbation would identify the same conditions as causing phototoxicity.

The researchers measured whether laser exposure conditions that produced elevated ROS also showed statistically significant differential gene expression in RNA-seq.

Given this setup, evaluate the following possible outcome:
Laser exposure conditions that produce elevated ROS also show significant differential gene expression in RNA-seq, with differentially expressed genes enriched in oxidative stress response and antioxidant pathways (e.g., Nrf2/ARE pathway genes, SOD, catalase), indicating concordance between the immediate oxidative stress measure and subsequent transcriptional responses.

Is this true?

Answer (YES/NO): NO